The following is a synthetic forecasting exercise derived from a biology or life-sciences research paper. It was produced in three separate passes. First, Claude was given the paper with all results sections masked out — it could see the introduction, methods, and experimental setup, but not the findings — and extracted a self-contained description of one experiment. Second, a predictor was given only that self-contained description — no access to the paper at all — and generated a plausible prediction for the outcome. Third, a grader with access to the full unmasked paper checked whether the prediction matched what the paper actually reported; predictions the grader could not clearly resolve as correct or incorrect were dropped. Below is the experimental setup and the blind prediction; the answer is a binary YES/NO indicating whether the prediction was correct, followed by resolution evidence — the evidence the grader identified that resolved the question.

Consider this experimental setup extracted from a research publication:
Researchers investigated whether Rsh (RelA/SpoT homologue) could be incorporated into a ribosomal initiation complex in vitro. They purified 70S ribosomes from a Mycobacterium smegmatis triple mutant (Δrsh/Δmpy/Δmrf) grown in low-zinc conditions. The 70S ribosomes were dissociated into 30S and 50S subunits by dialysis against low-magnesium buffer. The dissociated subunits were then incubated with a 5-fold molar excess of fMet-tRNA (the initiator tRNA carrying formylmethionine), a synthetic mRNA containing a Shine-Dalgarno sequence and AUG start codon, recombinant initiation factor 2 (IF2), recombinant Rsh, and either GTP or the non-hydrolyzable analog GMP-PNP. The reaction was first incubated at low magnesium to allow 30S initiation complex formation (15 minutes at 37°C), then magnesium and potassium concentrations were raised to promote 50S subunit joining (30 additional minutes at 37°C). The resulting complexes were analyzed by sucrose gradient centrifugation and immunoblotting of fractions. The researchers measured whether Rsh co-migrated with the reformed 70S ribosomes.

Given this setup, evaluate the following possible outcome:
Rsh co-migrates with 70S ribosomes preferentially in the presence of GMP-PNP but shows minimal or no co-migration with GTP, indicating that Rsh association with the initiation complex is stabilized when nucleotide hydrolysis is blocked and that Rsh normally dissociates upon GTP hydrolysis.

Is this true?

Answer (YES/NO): NO